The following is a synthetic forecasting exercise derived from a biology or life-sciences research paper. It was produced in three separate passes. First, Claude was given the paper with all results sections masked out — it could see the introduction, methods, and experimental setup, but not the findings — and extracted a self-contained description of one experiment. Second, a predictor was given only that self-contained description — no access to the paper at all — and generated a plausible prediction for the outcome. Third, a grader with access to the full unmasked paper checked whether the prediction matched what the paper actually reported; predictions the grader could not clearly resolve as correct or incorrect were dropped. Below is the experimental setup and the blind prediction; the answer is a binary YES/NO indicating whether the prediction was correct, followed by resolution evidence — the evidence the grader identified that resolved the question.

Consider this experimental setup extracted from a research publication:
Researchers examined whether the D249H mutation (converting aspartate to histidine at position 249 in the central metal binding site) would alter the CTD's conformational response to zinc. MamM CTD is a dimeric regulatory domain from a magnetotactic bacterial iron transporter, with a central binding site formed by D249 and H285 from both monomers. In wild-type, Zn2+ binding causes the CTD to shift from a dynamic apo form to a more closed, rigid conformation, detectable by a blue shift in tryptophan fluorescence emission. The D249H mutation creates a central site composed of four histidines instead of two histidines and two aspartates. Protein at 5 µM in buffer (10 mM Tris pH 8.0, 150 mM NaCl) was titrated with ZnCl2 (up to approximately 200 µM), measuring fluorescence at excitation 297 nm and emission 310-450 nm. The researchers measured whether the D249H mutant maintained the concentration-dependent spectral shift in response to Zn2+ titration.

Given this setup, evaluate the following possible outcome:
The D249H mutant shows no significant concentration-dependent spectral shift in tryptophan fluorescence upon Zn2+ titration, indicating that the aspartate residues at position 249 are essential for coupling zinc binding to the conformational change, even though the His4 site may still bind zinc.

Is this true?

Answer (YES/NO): NO